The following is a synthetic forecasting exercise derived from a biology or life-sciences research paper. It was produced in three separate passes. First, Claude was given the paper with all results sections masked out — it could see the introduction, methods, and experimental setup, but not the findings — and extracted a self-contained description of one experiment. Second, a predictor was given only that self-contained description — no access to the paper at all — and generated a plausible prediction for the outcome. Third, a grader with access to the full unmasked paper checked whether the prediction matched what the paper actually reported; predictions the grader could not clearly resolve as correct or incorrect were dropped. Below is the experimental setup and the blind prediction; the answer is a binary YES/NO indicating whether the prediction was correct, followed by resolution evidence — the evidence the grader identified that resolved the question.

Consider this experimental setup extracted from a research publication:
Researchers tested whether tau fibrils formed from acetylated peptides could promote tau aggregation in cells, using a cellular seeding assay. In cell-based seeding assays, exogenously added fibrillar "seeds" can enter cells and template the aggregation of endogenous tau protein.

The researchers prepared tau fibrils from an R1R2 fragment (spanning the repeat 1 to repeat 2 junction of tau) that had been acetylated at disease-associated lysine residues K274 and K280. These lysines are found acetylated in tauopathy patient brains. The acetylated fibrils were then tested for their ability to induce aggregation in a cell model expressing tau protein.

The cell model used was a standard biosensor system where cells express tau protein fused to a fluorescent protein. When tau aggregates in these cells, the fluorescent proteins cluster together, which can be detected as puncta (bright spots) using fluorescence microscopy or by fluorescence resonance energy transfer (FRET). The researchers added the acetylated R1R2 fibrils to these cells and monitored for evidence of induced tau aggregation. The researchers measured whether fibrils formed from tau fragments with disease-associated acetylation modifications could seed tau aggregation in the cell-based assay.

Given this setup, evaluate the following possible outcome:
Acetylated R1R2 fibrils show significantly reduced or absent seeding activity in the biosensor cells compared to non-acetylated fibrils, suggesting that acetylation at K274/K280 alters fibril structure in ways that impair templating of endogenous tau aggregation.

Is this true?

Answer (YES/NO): NO